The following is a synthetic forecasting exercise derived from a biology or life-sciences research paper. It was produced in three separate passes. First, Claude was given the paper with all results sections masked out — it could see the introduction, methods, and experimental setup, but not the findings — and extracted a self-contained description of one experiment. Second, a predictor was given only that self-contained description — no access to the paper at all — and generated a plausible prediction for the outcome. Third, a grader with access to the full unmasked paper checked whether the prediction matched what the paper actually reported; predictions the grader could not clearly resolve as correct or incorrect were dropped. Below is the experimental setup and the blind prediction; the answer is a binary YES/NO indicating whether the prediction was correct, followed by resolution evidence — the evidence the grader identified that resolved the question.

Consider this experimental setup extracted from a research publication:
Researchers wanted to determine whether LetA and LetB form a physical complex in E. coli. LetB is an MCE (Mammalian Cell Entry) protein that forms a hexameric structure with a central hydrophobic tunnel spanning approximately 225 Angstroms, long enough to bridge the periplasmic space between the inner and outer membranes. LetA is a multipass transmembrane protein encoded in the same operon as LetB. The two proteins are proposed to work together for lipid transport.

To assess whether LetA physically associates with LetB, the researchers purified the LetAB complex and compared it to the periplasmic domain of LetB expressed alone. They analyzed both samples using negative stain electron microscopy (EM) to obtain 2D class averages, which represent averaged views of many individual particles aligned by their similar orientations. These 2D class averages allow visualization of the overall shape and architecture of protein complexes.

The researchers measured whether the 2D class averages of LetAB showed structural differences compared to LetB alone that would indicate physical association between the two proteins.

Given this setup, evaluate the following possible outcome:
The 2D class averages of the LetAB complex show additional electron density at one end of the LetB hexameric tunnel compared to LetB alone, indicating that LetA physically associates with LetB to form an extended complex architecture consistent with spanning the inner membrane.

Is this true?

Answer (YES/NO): YES